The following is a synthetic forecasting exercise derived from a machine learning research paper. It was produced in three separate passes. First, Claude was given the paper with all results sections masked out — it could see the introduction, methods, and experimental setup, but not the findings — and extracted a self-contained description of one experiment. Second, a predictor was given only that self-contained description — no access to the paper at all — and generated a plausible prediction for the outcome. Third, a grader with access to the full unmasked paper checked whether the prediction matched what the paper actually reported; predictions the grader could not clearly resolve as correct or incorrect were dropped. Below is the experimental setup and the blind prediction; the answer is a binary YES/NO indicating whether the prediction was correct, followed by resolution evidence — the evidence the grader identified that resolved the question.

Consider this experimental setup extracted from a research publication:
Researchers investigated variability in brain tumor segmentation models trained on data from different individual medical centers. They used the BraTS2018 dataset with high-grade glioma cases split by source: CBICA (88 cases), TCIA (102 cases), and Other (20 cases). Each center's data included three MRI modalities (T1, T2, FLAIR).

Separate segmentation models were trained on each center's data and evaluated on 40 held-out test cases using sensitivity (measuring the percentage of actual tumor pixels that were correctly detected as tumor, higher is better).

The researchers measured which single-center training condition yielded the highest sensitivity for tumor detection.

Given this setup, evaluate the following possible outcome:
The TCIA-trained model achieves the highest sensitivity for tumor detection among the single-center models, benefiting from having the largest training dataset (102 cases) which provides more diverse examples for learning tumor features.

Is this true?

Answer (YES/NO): YES